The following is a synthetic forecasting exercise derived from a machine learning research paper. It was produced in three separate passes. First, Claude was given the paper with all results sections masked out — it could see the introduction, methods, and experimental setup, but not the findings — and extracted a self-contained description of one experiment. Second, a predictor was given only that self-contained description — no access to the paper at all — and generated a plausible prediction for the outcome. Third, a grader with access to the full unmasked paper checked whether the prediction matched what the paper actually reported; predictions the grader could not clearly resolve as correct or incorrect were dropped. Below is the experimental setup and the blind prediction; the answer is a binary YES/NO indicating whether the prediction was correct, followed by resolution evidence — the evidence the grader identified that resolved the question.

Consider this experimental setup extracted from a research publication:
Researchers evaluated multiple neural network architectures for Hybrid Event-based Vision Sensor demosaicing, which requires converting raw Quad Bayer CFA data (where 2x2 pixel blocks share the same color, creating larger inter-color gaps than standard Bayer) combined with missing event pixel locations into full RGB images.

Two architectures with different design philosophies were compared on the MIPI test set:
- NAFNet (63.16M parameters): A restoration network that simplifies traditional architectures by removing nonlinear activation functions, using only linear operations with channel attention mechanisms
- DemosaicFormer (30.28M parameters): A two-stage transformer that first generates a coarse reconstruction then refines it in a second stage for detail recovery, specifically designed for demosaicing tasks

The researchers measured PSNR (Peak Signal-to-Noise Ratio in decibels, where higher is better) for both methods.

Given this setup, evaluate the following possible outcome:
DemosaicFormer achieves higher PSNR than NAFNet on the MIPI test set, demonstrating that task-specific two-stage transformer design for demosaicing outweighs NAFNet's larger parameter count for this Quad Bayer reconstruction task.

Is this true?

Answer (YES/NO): YES